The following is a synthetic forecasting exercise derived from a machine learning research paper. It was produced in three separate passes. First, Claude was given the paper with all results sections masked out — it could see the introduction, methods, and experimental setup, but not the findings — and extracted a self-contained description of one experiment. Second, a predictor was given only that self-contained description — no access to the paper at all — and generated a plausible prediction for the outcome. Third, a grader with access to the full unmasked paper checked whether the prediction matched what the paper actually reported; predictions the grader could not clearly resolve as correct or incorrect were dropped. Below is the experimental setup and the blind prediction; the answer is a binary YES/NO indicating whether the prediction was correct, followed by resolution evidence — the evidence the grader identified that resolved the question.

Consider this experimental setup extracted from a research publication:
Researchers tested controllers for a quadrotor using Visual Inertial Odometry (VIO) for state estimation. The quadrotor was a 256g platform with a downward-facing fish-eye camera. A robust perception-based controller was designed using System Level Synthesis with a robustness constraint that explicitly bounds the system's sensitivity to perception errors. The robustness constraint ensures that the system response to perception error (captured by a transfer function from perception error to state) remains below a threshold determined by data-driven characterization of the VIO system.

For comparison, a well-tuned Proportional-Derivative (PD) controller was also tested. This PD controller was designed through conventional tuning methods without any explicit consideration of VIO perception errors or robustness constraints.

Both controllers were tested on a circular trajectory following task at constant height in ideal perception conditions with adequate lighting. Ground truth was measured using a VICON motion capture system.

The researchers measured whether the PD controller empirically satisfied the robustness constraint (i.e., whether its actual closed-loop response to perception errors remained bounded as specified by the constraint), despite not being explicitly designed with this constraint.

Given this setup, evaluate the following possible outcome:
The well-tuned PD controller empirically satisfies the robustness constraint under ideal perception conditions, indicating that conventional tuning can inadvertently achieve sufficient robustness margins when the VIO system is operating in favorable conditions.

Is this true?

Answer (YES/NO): YES